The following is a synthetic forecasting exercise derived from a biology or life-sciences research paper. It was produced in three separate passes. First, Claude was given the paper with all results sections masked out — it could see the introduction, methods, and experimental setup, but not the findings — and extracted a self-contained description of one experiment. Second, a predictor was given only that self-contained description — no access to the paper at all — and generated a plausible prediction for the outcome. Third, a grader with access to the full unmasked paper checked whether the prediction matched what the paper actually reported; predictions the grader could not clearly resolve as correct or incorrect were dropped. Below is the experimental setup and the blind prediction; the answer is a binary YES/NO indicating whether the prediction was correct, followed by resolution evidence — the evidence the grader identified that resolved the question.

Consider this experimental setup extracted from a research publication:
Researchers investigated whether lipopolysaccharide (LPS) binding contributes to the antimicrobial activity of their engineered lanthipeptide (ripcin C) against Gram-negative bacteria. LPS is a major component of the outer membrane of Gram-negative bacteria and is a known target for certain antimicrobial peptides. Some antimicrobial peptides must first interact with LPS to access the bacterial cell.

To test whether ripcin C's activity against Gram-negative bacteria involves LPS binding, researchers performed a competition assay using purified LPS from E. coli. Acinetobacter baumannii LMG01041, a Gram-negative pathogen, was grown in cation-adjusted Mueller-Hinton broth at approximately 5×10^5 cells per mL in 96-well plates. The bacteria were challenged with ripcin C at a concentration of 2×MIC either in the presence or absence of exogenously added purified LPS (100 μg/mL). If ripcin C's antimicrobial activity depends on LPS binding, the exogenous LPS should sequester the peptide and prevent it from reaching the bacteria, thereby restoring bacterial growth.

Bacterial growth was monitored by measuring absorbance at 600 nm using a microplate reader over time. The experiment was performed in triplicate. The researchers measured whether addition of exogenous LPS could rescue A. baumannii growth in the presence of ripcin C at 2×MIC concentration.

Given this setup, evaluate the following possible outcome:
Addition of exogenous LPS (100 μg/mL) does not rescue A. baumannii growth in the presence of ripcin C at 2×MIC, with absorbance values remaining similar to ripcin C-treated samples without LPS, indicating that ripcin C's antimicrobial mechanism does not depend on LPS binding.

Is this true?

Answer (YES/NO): NO